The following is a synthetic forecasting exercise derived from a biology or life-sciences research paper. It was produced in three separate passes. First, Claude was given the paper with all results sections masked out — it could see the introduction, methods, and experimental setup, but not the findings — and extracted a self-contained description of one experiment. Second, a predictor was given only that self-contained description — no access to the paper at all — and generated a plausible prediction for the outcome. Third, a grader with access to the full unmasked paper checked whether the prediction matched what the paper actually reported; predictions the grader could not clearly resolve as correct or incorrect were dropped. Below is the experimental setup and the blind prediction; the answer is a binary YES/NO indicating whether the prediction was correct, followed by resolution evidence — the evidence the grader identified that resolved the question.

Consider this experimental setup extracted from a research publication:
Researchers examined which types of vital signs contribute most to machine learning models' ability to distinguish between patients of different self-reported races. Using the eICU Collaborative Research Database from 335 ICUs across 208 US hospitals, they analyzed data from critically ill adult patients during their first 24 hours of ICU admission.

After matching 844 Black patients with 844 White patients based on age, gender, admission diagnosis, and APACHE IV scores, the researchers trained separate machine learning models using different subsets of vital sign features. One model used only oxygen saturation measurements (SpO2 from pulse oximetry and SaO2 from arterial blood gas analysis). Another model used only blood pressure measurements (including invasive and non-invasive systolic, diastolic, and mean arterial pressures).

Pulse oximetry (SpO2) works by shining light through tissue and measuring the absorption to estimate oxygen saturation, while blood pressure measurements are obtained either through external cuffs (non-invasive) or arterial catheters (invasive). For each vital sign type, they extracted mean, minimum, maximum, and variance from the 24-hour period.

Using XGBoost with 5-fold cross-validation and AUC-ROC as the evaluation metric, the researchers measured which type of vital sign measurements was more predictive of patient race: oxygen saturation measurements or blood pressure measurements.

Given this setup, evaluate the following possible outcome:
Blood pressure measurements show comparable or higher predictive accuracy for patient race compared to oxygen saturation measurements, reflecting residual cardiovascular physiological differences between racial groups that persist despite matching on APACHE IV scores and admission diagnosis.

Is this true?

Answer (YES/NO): NO